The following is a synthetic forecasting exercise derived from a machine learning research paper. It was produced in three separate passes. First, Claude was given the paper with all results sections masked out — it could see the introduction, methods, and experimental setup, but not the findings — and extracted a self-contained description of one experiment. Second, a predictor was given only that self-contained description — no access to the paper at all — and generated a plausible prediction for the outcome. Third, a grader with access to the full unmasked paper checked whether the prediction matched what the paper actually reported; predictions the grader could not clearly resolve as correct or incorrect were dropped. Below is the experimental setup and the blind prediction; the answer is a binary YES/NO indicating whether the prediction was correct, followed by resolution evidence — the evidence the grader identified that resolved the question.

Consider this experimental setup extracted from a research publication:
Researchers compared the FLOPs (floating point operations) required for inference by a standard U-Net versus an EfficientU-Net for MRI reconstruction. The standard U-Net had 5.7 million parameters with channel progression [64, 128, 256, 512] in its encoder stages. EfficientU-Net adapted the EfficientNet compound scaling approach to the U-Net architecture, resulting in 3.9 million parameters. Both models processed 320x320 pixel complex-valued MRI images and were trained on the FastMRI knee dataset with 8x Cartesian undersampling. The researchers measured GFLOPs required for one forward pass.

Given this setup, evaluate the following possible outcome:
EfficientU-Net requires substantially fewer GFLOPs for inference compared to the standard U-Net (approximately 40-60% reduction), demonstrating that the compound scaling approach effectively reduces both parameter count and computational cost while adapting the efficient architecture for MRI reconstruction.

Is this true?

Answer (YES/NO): NO